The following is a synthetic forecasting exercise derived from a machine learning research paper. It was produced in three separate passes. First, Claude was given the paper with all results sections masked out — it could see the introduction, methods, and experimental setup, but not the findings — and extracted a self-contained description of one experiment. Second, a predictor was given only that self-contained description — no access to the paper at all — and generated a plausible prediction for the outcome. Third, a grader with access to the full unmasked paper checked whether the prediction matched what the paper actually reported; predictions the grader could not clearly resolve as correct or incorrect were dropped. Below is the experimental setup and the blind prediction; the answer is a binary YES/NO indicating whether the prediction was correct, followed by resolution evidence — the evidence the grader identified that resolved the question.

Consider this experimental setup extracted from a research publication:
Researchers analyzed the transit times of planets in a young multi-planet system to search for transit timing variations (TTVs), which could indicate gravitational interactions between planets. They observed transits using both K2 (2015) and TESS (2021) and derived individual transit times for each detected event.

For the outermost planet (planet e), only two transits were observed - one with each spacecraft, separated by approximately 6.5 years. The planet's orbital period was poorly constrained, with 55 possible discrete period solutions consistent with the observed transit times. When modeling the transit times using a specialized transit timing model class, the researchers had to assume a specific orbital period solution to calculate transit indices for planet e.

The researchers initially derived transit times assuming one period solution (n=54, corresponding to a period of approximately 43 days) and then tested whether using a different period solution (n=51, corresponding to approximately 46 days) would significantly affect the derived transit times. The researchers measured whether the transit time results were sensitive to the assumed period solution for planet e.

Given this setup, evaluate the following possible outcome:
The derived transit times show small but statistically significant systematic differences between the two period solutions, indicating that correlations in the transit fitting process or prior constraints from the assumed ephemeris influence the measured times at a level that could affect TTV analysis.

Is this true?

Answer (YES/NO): NO